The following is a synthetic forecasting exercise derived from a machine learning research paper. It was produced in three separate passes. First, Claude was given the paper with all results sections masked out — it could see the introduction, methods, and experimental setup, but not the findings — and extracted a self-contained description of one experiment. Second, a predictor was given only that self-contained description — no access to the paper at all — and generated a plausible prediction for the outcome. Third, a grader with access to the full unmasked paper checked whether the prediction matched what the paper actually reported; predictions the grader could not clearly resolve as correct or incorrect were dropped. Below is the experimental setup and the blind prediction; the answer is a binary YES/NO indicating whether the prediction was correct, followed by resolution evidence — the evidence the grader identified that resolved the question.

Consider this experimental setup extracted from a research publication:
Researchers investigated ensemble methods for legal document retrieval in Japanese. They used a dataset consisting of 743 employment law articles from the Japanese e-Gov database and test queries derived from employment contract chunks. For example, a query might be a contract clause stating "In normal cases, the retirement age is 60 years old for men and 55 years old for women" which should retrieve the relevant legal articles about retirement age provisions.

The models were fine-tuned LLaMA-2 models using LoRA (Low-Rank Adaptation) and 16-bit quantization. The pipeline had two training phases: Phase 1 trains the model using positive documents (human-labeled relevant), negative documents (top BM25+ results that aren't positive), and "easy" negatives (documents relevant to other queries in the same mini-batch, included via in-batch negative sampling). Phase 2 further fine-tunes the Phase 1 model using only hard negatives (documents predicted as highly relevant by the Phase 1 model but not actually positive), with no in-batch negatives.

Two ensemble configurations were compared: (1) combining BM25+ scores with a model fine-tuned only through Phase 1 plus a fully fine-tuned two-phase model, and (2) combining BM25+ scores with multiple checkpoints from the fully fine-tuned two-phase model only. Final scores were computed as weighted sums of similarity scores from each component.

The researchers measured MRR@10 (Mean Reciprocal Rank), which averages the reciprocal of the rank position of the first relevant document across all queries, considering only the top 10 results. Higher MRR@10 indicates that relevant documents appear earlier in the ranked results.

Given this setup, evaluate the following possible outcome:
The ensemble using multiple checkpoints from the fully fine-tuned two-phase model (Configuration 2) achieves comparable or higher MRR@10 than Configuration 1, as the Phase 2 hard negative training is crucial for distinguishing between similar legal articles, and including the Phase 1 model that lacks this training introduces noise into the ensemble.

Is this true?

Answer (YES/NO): YES